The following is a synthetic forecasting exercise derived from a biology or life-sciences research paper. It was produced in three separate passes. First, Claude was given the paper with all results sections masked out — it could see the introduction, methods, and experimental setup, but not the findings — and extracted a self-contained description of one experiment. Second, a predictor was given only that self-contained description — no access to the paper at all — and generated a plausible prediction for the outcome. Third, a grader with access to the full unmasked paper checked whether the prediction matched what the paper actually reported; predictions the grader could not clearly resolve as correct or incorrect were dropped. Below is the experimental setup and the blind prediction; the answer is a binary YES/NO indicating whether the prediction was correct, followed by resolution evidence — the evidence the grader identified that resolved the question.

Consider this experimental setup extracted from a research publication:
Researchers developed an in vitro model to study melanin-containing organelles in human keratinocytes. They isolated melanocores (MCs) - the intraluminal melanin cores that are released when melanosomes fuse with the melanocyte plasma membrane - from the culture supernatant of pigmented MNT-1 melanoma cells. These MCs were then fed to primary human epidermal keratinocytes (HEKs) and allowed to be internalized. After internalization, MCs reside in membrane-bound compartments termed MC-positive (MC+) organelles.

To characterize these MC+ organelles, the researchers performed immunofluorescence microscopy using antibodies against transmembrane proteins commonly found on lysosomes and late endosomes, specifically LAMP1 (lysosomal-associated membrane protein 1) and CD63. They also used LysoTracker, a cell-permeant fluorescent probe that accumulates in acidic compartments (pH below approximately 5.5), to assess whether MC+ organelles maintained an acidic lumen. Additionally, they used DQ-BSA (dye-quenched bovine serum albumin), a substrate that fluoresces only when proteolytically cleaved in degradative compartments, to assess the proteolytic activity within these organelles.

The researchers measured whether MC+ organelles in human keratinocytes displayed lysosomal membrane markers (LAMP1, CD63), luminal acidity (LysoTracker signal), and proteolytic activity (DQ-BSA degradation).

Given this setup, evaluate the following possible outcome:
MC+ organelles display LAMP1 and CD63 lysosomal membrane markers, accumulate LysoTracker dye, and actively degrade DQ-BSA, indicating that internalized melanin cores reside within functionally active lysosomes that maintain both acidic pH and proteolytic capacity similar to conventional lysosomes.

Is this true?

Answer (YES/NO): NO